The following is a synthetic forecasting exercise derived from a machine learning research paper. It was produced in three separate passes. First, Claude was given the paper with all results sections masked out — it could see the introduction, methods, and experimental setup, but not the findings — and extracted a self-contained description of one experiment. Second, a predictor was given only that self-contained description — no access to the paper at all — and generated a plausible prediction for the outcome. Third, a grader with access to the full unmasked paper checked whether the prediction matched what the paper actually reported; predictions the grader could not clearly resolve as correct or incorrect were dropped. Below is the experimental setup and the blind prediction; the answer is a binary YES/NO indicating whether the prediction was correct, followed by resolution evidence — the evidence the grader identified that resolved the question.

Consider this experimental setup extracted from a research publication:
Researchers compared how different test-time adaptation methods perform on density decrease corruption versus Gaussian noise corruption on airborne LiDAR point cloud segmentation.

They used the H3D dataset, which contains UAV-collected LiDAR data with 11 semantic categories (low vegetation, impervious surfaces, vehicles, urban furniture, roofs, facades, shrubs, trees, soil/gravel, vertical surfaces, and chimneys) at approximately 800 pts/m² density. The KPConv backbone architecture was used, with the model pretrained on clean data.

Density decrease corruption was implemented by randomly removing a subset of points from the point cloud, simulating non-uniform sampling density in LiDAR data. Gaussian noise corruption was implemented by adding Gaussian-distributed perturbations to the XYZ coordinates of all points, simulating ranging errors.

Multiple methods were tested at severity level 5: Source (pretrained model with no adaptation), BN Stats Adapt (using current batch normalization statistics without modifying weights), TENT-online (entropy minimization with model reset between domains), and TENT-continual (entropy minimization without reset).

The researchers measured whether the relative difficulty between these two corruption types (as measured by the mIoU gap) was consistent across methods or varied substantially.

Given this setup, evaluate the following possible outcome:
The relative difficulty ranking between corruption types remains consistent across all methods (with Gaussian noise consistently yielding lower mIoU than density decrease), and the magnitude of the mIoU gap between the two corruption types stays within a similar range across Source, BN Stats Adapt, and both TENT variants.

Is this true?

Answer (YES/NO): NO